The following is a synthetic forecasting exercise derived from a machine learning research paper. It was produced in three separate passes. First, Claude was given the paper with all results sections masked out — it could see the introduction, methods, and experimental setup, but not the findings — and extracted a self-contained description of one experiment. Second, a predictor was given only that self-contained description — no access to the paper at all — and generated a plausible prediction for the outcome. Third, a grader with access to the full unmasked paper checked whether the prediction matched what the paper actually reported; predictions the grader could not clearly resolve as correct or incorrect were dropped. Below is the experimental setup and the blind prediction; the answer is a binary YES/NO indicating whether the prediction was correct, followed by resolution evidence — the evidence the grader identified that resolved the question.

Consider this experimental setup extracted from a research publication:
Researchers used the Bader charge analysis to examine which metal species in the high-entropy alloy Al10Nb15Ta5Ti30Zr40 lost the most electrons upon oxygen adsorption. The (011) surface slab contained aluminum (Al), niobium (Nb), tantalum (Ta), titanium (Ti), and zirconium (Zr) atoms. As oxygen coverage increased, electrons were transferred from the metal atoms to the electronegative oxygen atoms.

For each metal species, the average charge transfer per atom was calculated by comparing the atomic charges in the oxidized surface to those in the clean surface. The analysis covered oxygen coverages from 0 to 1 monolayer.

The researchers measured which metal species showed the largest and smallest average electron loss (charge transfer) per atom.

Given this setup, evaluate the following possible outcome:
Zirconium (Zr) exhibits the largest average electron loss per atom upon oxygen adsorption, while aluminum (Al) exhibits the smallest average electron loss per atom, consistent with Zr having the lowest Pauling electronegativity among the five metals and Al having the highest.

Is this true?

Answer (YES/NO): NO